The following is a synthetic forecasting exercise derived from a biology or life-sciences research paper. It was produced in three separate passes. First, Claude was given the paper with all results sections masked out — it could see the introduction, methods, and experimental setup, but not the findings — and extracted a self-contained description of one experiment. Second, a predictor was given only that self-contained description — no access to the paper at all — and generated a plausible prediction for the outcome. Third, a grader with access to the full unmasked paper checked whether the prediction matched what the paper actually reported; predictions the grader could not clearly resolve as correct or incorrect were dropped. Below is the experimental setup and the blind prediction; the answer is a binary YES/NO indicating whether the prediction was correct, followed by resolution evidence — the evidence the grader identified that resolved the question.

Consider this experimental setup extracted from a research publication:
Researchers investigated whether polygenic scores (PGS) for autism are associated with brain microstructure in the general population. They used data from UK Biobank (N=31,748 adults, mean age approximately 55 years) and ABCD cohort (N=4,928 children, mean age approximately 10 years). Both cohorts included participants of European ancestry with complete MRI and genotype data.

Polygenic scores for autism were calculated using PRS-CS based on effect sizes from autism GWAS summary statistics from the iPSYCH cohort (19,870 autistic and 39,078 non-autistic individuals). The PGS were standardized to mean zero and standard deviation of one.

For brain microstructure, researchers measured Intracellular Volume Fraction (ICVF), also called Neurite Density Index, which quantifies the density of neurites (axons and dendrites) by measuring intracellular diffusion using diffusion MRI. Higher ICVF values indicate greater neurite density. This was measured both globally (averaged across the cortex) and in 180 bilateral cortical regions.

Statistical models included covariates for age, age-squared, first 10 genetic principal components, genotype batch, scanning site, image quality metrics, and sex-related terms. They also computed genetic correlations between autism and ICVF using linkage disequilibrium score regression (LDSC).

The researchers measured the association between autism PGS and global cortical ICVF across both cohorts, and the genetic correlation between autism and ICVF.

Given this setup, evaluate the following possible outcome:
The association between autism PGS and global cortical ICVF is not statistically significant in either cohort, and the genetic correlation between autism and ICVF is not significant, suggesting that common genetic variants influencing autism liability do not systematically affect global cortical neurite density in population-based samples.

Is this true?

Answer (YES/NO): NO